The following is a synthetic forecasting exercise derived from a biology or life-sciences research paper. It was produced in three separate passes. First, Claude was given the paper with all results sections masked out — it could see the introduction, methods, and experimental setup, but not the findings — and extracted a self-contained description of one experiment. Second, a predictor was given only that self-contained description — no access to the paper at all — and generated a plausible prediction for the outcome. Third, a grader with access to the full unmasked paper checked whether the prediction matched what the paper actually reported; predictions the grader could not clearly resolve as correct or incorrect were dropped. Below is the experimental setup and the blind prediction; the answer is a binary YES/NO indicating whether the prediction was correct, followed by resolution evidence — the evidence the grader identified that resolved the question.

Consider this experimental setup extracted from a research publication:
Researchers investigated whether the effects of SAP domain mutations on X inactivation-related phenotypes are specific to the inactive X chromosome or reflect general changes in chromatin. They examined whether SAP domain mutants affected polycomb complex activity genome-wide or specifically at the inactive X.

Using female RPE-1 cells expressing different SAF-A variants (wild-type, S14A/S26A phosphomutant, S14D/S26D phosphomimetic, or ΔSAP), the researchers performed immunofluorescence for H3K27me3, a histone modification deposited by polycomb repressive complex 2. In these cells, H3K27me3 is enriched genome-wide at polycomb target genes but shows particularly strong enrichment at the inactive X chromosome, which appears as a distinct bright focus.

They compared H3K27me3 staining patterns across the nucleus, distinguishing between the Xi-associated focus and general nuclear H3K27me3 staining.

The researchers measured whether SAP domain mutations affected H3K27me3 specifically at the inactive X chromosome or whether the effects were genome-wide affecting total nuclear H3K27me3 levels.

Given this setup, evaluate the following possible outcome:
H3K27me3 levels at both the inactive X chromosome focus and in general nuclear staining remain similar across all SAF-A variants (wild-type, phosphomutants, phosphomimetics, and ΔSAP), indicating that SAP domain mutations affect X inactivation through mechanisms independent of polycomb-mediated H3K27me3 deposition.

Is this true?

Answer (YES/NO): NO